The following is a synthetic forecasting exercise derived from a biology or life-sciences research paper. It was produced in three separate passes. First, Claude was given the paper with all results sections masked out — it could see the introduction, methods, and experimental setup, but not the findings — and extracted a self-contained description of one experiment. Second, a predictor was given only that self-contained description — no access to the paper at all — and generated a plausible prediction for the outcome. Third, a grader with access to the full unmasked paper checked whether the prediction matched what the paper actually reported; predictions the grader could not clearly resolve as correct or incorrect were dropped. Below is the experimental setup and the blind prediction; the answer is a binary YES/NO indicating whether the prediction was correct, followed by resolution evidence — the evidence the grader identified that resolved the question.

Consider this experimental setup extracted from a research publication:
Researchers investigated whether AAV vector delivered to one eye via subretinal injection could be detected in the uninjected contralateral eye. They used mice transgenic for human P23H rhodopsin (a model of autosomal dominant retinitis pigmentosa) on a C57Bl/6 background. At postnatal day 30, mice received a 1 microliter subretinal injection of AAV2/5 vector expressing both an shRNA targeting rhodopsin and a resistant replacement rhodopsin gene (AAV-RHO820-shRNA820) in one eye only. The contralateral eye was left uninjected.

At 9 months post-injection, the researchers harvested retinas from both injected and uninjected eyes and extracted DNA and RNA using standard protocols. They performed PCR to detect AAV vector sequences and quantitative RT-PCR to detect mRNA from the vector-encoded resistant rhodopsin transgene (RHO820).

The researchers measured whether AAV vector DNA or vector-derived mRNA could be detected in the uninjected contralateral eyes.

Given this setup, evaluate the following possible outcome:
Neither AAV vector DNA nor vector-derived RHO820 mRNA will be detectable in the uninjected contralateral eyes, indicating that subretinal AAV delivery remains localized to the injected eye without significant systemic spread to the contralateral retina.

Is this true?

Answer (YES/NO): NO